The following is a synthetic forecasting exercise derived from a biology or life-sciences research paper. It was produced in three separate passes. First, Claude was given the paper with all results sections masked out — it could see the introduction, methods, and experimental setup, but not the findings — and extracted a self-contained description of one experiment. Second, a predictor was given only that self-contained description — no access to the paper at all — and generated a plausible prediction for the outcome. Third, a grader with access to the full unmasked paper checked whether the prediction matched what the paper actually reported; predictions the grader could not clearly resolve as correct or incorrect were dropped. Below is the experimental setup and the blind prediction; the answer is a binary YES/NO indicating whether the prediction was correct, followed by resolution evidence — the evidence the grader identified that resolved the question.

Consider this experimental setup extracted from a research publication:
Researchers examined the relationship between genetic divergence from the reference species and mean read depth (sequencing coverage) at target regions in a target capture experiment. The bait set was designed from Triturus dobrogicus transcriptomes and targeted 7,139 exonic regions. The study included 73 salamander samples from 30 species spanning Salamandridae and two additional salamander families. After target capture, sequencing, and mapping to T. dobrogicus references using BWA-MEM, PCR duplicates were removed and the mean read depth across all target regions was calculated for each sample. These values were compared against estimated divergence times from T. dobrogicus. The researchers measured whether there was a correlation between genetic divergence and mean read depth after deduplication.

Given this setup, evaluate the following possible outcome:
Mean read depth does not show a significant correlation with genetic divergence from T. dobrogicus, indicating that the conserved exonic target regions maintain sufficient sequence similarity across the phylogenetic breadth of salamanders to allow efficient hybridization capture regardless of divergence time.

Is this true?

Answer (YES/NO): NO